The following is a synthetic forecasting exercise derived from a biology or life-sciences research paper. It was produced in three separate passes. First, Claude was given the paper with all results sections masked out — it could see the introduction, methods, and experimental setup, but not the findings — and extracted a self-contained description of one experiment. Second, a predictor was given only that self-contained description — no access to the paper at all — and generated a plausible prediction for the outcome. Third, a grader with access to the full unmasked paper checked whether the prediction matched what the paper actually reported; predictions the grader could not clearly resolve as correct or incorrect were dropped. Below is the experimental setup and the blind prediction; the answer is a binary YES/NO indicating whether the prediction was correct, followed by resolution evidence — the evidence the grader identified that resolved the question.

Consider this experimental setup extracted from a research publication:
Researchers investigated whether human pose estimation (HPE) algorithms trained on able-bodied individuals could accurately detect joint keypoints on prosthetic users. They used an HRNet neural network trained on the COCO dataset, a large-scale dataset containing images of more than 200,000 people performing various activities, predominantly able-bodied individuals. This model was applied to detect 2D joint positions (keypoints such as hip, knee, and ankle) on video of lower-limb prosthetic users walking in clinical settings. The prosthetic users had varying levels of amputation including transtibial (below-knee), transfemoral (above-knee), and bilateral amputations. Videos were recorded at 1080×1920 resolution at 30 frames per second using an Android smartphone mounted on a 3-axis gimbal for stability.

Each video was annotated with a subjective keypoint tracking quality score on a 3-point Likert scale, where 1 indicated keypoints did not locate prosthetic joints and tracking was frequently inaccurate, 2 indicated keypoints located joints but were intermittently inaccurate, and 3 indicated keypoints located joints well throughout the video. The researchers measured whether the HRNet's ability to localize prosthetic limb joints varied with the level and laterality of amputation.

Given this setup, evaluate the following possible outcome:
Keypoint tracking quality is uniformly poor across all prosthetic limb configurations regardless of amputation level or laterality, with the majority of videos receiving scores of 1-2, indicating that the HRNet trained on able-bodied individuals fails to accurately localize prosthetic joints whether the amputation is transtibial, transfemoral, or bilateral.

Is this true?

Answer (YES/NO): NO